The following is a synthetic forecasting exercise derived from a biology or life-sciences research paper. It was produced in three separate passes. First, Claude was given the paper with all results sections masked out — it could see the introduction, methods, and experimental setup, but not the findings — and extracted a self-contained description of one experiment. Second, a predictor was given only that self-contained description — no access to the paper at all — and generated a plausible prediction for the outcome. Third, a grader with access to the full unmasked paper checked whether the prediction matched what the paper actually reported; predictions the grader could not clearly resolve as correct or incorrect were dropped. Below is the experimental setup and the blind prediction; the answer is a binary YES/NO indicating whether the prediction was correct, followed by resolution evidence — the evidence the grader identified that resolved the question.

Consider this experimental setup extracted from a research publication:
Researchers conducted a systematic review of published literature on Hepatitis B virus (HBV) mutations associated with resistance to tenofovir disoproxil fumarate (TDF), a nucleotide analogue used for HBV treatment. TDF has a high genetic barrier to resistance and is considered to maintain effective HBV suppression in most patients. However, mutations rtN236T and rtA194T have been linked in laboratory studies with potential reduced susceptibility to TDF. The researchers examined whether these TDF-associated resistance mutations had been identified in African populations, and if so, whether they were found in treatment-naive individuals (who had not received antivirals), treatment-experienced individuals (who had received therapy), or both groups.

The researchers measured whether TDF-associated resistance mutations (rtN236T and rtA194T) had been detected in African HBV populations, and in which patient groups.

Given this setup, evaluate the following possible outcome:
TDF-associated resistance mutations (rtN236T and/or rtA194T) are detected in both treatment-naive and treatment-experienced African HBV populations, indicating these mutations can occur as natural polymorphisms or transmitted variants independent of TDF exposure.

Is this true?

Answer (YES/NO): YES